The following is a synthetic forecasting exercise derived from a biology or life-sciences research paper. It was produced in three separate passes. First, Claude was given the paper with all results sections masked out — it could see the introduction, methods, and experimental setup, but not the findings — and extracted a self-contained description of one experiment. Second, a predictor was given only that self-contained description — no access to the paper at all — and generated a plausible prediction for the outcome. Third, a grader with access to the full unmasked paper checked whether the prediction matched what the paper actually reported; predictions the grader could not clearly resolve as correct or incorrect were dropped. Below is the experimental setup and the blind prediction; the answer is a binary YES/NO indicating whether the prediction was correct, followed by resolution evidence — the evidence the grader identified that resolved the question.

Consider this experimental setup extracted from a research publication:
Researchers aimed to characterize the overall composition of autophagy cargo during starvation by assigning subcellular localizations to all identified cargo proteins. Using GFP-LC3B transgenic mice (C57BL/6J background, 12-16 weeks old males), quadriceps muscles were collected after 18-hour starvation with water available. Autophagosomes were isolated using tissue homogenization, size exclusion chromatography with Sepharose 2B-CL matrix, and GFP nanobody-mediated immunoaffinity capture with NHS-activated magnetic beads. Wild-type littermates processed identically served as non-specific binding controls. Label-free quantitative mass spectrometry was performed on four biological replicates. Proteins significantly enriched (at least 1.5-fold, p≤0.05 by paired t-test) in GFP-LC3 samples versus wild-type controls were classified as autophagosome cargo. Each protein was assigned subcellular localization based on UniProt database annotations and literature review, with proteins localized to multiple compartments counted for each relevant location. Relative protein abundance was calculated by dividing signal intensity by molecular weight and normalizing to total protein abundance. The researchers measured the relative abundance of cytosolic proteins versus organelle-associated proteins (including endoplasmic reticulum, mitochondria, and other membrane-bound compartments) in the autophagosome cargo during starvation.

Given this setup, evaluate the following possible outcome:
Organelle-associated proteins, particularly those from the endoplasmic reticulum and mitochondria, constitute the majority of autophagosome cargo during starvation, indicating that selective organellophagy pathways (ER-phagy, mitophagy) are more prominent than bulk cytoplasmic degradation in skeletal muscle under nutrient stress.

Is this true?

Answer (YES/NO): NO